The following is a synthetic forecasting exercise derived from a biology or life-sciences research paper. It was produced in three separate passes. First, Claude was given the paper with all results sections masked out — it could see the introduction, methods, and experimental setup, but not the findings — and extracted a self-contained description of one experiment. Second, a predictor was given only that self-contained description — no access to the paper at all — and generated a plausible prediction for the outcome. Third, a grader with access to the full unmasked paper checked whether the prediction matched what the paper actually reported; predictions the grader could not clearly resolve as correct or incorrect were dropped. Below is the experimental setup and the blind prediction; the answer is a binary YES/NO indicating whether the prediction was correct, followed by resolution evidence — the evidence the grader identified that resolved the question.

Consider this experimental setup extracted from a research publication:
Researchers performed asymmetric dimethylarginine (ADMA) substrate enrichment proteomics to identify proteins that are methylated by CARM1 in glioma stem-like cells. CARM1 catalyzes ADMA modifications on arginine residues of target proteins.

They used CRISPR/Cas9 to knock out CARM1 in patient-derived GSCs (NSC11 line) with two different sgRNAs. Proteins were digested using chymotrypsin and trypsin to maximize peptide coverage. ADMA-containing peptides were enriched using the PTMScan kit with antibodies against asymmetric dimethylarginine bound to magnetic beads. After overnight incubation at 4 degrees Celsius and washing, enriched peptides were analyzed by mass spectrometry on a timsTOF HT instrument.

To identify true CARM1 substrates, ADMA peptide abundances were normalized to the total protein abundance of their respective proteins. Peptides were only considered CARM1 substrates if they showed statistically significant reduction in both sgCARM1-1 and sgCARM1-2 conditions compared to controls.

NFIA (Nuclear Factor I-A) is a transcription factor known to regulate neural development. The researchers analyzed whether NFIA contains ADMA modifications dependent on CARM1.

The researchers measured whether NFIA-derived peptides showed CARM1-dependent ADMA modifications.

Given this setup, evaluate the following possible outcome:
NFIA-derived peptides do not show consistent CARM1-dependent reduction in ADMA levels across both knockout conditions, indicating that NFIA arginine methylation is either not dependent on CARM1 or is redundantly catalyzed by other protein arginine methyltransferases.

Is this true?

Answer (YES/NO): NO